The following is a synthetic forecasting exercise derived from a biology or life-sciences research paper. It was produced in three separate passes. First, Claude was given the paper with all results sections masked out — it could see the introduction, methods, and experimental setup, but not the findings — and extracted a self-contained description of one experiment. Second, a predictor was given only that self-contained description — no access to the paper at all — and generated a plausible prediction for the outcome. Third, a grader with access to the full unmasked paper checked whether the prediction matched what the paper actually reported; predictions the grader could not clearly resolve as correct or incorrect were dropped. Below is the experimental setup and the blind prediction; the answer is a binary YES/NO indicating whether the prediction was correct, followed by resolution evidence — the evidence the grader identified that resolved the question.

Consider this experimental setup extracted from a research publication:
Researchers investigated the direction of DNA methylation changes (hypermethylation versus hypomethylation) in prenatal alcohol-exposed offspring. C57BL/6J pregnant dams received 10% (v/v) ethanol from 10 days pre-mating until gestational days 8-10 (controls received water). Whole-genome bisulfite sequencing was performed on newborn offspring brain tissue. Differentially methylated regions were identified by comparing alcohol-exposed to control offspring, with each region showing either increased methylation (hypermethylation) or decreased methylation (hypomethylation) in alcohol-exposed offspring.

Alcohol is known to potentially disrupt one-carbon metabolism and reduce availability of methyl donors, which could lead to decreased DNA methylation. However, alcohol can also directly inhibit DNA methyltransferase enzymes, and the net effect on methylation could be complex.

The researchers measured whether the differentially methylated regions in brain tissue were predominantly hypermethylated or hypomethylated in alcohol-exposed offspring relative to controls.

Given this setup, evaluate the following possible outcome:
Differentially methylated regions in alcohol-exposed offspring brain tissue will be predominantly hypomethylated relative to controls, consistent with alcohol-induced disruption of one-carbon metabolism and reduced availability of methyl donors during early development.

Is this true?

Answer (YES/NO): YES